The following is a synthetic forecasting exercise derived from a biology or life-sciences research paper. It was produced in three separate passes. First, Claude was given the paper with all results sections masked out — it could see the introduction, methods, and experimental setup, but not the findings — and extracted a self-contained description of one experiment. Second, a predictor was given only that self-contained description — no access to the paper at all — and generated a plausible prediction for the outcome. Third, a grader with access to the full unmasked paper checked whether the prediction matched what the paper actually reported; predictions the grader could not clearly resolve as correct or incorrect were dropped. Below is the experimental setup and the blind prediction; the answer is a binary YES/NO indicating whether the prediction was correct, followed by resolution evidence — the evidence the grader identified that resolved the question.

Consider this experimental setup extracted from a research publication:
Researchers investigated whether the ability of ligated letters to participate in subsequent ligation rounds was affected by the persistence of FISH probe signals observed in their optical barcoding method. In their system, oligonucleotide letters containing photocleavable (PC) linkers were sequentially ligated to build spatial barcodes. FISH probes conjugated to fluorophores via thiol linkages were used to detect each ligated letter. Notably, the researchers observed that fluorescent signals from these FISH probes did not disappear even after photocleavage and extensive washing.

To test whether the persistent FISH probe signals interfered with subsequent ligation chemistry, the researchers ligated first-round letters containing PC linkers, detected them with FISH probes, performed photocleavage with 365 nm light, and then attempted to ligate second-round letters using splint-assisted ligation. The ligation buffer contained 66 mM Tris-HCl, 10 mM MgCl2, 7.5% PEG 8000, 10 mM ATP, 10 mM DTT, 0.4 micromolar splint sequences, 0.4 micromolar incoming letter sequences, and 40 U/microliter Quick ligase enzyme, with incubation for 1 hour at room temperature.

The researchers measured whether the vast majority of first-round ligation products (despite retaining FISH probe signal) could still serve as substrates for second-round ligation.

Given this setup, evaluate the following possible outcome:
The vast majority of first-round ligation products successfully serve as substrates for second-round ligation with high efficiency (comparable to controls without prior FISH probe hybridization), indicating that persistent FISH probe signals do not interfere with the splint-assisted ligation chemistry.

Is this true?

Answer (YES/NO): YES